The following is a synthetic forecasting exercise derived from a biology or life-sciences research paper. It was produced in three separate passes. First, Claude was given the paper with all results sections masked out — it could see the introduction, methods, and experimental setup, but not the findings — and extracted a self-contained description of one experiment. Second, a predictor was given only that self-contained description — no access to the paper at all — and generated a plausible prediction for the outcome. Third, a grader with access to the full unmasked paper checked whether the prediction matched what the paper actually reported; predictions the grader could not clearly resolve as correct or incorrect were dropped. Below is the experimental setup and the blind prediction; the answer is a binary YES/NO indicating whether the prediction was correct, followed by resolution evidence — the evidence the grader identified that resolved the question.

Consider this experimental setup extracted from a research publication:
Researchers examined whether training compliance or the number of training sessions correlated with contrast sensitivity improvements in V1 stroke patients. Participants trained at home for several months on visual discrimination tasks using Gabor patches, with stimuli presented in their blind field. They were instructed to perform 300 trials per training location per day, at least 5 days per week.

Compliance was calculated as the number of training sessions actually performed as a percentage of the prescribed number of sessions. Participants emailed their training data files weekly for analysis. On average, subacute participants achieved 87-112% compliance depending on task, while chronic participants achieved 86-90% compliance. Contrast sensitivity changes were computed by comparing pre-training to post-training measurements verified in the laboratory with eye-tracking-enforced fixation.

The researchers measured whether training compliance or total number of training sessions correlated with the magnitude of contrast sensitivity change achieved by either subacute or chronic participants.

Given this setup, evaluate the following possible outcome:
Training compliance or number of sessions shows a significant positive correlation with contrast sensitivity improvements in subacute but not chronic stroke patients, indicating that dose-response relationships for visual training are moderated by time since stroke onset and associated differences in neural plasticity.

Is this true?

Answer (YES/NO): NO